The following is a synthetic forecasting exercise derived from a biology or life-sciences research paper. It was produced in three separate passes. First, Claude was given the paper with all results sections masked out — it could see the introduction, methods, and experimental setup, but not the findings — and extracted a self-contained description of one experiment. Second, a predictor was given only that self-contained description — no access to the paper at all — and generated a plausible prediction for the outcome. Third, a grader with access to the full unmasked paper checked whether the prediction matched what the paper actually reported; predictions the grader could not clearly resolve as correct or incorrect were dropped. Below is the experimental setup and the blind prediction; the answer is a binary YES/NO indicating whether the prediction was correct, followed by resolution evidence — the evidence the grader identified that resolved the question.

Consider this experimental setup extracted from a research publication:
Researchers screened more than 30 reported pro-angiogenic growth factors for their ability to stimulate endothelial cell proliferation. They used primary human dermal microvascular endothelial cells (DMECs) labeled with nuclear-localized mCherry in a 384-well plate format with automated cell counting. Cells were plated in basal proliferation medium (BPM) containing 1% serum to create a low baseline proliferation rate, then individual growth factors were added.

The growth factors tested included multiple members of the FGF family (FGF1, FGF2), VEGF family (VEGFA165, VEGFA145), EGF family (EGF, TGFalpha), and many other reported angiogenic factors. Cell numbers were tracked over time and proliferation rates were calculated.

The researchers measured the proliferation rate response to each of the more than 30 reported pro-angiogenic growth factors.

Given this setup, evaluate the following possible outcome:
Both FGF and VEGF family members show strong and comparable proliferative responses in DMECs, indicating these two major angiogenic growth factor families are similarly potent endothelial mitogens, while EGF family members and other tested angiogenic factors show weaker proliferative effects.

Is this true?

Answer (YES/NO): NO